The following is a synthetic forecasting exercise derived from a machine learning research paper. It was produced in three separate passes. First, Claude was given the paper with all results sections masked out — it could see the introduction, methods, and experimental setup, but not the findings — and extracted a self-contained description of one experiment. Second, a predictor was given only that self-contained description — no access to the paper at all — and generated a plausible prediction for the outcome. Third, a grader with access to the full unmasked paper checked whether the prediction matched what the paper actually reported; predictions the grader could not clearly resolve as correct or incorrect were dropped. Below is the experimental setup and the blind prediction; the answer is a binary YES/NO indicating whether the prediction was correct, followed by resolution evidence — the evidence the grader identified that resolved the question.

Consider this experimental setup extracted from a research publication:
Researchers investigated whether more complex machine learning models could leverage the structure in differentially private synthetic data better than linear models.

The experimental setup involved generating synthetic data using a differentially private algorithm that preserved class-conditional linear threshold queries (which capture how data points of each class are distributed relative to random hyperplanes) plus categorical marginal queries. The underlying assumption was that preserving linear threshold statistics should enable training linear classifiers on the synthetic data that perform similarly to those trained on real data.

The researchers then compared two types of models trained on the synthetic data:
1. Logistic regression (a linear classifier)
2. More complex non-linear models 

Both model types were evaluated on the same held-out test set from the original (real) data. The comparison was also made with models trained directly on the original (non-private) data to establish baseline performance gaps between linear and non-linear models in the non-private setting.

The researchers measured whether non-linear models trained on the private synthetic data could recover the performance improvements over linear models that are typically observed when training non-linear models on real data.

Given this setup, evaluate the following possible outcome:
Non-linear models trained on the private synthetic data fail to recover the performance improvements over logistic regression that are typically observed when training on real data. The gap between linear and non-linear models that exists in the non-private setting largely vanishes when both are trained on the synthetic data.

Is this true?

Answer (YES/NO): YES